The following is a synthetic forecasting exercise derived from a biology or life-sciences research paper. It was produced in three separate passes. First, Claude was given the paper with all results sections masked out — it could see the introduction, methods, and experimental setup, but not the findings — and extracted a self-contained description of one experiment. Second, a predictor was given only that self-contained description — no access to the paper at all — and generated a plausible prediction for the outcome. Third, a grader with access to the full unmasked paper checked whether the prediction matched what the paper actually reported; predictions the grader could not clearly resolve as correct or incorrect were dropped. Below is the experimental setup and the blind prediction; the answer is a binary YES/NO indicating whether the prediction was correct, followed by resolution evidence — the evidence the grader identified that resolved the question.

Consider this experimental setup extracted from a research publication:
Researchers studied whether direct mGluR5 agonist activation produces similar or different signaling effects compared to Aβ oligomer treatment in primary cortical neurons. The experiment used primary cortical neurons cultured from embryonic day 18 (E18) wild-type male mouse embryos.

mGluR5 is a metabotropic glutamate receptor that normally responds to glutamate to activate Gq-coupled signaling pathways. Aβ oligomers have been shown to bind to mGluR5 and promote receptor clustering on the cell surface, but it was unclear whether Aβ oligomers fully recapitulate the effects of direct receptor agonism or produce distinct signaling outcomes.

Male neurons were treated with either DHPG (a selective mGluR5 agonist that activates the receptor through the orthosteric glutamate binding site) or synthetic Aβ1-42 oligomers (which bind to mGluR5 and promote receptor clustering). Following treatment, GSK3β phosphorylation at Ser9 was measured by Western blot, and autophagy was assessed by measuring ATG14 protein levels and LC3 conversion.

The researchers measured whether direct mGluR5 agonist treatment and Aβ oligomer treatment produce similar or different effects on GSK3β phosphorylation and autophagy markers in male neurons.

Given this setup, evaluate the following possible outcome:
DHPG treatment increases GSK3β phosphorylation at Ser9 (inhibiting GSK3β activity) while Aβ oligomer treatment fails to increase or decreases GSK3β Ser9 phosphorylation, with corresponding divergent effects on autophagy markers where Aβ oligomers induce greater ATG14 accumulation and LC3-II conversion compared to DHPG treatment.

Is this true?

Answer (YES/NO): NO